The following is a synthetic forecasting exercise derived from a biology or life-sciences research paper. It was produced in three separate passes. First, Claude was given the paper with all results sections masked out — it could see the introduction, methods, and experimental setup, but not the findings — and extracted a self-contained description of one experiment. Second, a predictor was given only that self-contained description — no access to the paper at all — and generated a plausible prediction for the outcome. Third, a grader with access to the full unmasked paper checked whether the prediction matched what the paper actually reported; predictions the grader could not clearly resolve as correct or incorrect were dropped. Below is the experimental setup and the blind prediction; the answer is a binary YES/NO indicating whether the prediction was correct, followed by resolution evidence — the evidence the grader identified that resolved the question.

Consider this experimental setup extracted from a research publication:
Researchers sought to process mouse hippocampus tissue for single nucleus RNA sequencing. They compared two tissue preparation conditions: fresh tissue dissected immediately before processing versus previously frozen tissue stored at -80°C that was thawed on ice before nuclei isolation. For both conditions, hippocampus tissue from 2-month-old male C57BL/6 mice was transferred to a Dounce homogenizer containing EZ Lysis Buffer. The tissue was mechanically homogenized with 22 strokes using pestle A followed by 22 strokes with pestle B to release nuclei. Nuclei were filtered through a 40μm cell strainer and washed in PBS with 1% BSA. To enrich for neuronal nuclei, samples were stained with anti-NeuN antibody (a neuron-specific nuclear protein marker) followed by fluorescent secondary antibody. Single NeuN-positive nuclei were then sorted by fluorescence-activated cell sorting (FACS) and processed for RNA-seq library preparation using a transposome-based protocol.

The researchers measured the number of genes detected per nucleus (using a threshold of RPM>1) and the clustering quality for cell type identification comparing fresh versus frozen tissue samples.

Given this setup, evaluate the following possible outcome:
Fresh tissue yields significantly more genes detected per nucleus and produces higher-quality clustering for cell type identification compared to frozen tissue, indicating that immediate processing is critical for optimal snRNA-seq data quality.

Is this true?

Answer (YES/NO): NO